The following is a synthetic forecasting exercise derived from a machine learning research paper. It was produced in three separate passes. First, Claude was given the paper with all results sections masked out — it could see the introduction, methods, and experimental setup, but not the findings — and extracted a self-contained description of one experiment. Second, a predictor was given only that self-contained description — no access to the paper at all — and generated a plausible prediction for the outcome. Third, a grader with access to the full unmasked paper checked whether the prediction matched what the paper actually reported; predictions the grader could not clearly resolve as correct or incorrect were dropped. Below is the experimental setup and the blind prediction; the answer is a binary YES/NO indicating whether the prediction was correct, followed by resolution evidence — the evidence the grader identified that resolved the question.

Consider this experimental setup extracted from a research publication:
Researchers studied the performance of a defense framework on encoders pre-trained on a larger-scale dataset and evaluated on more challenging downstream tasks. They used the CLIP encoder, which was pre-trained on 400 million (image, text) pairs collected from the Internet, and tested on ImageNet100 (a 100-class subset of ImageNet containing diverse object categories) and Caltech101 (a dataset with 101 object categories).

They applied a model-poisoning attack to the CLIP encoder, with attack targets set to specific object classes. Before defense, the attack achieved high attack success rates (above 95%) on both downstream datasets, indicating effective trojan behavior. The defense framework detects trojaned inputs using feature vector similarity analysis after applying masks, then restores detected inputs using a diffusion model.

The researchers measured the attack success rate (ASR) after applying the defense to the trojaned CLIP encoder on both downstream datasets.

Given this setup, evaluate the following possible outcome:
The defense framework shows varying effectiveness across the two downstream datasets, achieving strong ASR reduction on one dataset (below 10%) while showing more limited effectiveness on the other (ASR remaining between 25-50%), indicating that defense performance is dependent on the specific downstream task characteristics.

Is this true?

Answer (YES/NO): NO